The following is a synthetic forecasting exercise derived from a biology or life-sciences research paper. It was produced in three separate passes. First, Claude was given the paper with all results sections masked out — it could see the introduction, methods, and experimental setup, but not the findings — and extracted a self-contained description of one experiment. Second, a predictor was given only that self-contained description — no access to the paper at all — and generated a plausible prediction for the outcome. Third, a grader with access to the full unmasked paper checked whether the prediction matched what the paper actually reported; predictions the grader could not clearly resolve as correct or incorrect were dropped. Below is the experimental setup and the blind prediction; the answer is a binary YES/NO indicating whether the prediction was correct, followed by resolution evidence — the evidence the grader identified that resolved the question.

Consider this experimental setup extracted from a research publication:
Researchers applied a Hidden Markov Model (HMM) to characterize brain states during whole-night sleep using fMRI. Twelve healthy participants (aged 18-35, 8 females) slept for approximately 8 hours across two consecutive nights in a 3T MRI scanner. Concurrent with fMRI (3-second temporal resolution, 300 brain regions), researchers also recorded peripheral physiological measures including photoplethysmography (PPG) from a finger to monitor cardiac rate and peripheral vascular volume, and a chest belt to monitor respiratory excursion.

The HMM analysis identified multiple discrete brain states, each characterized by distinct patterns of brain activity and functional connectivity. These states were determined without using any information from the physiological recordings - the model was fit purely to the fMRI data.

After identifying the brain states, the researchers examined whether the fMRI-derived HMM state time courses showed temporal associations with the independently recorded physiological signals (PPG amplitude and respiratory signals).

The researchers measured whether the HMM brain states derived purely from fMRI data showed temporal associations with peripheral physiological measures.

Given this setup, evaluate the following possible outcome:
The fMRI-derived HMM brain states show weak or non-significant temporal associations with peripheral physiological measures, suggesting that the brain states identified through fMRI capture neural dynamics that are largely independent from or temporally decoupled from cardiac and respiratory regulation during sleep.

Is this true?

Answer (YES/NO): NO